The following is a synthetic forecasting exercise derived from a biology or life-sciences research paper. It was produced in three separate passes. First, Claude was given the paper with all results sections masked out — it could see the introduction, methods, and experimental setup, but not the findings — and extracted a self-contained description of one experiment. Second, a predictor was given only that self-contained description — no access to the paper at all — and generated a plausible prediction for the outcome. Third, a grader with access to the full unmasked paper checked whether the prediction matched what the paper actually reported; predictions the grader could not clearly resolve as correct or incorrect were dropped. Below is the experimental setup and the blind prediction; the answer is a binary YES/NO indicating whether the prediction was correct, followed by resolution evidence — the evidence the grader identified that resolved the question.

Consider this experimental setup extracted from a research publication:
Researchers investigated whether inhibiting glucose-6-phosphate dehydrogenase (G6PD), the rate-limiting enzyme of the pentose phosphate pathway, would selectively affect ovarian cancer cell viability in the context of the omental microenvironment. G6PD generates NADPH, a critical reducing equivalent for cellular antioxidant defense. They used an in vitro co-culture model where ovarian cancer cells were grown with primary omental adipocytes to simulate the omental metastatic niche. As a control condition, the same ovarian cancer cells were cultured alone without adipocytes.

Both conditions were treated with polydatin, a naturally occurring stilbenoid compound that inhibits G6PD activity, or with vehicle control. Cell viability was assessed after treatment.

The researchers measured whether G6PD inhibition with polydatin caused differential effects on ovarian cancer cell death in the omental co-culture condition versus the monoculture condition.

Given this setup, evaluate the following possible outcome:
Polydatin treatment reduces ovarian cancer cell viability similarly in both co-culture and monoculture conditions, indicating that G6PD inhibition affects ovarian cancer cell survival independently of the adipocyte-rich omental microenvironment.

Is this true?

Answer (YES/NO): NO